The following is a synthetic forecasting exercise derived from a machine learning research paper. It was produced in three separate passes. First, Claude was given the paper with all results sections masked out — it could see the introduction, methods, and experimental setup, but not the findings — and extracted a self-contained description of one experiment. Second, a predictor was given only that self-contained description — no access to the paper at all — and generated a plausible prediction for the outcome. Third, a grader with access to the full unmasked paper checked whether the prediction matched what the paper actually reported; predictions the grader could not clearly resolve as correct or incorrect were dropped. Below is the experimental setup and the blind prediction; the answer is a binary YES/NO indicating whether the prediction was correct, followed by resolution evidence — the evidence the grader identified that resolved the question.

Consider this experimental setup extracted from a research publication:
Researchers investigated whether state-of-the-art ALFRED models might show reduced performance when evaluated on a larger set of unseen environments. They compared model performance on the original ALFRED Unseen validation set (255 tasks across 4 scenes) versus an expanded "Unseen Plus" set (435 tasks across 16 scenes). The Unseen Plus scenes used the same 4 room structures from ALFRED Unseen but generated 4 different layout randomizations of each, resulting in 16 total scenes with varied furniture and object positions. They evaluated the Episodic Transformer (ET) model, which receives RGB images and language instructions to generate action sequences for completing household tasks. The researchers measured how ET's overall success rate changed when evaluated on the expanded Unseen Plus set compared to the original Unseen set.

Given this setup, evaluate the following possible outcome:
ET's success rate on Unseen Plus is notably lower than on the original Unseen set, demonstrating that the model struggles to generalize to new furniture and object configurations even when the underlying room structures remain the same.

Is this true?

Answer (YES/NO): YES